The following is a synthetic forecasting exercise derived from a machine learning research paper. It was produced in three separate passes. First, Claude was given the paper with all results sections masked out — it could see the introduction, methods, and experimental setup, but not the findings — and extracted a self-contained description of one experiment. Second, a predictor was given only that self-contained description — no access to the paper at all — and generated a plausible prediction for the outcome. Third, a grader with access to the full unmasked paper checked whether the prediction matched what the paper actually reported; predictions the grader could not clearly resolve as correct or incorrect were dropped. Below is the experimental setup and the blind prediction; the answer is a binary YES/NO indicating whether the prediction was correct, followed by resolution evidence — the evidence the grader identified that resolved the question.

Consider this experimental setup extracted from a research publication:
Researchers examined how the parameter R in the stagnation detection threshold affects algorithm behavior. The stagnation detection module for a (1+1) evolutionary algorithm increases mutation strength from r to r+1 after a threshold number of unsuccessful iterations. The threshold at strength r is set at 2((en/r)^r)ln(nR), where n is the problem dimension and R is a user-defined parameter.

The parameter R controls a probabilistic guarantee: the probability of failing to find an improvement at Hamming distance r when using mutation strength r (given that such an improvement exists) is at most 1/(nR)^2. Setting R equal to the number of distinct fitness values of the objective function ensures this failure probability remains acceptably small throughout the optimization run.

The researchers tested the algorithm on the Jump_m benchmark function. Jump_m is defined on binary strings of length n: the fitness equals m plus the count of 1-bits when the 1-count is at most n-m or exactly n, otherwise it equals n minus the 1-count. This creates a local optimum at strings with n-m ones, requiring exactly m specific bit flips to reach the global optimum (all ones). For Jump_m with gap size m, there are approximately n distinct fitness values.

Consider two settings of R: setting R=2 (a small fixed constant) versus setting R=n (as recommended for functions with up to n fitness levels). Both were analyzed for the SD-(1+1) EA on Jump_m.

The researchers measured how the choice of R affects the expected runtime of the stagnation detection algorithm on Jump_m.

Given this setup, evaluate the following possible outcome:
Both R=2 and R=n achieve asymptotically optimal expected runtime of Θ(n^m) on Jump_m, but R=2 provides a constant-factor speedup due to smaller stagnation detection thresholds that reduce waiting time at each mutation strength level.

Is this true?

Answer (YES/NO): NO